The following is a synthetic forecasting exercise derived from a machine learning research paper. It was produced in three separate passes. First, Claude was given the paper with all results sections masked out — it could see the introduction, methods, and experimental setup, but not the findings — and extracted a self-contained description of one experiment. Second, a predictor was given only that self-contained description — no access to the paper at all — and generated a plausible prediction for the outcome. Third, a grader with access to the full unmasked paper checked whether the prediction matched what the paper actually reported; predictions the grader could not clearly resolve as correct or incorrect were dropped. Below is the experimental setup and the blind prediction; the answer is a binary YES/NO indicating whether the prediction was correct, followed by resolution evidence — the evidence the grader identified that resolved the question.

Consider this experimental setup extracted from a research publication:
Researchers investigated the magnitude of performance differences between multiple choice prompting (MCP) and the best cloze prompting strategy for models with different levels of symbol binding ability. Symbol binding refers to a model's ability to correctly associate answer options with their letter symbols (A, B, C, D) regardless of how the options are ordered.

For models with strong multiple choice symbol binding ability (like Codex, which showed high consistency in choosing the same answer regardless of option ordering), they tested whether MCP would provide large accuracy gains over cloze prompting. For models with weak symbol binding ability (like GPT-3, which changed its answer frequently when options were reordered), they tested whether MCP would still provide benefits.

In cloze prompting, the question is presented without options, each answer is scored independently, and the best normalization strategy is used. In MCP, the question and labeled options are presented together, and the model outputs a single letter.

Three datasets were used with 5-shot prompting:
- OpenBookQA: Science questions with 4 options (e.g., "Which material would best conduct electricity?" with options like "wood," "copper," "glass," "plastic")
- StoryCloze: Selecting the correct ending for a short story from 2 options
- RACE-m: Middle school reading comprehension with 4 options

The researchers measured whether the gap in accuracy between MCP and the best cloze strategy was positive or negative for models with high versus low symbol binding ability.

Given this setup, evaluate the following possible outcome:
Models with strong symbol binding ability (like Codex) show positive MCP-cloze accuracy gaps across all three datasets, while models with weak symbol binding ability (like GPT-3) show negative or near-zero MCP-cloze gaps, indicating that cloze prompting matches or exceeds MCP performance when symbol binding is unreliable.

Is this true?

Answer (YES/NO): YES